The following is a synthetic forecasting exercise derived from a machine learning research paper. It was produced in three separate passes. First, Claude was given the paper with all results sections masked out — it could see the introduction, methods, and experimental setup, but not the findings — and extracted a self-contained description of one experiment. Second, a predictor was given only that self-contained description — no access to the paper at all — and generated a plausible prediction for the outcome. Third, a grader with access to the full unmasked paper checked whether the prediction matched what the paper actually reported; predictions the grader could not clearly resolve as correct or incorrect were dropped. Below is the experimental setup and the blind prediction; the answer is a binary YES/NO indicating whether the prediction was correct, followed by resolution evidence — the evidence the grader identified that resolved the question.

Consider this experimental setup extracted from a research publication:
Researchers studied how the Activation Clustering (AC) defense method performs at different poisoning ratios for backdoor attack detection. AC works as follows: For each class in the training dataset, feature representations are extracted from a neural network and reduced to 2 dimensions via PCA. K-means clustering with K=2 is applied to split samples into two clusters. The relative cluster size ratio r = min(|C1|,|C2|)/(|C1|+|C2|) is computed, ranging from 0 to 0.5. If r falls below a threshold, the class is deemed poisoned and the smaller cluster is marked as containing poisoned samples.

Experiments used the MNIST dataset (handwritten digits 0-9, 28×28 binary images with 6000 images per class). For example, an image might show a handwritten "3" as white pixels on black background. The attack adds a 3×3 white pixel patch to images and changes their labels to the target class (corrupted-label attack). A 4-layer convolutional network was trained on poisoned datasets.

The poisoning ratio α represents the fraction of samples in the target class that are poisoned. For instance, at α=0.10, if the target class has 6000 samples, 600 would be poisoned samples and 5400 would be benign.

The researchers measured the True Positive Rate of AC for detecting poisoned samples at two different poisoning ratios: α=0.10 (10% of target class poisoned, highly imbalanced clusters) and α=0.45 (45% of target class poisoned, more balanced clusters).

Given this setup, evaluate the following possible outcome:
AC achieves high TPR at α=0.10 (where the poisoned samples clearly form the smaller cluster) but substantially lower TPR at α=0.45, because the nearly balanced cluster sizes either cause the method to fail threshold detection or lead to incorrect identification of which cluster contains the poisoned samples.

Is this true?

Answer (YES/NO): NO